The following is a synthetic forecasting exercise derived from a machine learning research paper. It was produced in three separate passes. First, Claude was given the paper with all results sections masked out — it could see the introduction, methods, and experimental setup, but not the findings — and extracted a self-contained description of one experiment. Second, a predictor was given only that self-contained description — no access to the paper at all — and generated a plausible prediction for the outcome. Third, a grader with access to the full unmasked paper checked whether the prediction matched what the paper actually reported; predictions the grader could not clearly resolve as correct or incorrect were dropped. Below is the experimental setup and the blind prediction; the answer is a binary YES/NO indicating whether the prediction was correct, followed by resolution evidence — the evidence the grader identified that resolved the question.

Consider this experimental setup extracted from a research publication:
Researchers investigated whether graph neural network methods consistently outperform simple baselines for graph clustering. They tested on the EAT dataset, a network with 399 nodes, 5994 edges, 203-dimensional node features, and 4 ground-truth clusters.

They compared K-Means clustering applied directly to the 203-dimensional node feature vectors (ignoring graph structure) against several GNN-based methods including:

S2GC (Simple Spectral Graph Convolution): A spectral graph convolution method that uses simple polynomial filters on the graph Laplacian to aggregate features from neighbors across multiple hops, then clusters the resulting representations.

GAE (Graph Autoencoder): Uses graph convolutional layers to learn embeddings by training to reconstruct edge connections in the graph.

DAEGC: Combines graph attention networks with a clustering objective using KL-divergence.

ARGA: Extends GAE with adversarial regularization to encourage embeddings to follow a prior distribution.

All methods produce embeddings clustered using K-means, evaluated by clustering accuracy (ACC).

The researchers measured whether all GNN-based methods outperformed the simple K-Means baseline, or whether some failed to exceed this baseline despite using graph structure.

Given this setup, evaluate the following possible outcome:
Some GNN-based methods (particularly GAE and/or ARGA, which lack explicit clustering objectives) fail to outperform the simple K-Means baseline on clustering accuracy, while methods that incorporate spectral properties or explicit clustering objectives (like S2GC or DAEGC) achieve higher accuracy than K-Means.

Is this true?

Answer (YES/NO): NO